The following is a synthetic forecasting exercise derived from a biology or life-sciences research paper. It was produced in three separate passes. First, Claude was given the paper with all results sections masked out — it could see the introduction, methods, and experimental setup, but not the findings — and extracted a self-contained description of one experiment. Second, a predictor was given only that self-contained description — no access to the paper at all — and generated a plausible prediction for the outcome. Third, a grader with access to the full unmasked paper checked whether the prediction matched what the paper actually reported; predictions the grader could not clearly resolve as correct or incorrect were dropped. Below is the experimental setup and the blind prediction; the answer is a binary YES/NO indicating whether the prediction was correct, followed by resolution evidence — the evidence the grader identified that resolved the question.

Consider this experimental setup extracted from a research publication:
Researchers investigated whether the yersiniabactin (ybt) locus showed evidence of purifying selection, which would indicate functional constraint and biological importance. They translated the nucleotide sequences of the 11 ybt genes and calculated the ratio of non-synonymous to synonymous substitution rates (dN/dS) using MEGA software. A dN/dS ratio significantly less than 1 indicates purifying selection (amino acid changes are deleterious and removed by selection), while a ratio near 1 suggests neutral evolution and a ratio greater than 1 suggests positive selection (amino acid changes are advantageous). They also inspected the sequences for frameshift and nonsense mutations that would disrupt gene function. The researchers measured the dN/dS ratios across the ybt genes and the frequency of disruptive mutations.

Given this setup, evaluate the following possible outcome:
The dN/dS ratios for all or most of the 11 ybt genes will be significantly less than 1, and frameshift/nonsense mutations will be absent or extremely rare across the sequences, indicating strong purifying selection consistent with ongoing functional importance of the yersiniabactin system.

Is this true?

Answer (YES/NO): NO